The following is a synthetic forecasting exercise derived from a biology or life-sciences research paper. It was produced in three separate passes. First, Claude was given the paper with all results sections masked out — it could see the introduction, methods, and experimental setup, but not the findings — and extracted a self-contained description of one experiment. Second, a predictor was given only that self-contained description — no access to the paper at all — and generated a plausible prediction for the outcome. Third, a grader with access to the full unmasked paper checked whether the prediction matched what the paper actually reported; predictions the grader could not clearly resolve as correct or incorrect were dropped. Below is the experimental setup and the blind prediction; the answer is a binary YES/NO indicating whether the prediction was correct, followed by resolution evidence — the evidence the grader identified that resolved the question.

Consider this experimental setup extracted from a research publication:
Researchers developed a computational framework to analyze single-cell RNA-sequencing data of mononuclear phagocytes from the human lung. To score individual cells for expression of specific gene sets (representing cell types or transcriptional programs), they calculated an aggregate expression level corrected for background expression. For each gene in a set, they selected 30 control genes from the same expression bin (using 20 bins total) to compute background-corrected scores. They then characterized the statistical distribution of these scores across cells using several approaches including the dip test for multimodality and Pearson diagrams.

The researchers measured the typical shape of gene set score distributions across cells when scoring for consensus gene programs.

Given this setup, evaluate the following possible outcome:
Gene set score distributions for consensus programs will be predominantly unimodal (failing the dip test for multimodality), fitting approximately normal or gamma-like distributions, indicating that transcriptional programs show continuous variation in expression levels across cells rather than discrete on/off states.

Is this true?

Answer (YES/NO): NO